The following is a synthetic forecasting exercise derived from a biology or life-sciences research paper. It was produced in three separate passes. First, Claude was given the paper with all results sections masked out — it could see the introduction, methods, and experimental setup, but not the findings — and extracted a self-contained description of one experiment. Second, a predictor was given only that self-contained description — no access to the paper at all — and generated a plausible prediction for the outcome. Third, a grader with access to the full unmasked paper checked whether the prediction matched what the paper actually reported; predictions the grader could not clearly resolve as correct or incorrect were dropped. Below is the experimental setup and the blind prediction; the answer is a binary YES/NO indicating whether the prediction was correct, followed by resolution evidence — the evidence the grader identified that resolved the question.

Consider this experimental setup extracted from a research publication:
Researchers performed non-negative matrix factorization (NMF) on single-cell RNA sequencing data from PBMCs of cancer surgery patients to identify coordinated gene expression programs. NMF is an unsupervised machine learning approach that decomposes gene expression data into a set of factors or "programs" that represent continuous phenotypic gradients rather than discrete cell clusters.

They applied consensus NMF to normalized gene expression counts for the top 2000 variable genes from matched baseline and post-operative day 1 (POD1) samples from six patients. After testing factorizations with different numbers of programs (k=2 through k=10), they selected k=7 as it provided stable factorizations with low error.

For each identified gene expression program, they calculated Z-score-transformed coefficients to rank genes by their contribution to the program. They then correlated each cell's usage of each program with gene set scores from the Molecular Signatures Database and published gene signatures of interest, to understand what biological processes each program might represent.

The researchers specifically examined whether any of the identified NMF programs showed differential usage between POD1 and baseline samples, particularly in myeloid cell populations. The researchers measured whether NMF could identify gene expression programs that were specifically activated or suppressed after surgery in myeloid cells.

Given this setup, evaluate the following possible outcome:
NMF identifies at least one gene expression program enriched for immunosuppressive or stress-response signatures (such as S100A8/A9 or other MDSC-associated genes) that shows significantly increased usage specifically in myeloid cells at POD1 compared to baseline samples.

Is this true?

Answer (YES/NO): YES